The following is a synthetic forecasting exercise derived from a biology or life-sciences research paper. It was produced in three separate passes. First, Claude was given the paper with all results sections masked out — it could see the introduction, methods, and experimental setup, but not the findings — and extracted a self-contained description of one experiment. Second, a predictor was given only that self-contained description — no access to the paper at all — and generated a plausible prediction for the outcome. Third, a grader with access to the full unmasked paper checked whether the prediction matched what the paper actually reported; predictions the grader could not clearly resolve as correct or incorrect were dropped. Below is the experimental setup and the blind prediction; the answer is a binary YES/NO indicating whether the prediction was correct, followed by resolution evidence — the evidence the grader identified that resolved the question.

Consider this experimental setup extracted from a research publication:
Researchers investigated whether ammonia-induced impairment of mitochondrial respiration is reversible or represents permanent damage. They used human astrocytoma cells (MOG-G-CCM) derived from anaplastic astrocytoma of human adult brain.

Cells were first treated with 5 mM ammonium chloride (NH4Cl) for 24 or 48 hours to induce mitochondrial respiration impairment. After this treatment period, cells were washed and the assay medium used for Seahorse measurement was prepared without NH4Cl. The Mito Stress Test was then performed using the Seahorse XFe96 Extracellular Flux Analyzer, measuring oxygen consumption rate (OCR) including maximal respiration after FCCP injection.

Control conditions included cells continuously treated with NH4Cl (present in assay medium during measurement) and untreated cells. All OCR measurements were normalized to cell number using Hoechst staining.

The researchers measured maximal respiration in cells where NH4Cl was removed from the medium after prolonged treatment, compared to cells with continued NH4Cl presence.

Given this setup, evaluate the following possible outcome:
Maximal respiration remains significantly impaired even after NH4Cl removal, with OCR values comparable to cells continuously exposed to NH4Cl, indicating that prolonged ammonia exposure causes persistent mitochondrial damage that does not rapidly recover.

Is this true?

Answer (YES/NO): NO